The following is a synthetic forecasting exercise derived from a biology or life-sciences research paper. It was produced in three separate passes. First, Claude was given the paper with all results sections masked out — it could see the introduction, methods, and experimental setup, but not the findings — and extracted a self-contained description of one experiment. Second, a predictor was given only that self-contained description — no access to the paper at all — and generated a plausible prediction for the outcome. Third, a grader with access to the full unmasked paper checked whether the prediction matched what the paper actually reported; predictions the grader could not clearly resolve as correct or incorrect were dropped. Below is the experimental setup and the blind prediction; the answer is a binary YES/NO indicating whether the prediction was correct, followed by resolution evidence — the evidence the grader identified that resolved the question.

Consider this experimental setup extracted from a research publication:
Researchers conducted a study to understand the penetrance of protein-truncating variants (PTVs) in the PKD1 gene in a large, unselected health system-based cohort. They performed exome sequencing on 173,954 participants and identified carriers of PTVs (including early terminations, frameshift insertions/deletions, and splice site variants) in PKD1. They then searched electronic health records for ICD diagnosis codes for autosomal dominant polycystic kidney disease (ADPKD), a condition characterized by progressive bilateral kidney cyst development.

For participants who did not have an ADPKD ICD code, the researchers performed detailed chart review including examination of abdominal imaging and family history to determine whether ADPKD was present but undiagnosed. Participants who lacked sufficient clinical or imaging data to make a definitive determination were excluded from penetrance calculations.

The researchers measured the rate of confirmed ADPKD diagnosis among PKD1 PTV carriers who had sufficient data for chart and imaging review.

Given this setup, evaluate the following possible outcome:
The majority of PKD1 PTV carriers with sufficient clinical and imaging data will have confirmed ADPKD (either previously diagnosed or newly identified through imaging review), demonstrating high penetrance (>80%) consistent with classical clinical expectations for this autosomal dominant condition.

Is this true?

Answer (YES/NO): YES